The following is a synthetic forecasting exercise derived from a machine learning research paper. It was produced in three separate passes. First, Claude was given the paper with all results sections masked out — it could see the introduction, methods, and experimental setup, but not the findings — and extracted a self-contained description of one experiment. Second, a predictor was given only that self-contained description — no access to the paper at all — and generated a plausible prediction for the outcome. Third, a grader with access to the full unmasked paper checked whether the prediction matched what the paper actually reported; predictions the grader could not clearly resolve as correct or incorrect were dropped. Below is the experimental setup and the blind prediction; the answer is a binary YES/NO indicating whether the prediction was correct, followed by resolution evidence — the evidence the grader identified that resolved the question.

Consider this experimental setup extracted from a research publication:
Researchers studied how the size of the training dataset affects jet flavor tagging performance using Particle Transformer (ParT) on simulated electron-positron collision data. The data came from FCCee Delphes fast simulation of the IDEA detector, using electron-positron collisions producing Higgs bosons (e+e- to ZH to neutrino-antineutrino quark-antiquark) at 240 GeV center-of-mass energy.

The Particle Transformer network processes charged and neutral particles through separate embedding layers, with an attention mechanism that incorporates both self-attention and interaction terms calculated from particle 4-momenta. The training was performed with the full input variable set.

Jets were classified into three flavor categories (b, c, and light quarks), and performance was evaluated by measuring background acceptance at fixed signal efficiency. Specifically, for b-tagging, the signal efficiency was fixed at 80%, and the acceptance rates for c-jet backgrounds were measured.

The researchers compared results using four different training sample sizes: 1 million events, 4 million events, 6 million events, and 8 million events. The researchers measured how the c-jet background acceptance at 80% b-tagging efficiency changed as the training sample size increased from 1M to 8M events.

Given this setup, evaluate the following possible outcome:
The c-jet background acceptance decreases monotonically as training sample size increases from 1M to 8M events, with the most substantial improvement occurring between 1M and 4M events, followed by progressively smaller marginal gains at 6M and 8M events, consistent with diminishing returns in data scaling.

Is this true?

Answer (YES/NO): YES